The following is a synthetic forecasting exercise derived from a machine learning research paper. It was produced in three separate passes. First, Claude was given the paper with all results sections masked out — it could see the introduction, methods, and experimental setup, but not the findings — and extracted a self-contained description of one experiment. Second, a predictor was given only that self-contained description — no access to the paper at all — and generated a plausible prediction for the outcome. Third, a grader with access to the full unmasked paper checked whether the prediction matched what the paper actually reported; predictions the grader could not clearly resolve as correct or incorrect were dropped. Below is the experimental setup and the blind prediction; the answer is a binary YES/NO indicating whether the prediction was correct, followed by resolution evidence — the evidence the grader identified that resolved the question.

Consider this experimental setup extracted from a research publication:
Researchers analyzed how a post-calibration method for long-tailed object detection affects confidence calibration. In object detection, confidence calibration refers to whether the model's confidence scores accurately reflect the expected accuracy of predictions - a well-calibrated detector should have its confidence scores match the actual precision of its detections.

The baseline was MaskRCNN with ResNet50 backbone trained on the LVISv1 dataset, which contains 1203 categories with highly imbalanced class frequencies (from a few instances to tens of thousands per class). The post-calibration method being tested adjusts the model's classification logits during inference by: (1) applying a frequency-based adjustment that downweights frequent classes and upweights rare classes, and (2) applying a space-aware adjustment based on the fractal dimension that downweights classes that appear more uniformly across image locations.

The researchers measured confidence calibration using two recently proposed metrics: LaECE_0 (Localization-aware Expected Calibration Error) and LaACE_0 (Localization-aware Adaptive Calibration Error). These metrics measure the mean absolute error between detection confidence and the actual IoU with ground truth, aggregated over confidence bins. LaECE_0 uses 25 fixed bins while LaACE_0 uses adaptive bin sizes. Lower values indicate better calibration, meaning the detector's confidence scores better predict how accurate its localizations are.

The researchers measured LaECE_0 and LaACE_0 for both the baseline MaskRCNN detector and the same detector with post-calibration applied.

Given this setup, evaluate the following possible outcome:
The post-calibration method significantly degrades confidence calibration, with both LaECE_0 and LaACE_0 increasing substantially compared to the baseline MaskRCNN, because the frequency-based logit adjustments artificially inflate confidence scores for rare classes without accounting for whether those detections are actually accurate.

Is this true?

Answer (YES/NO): NO